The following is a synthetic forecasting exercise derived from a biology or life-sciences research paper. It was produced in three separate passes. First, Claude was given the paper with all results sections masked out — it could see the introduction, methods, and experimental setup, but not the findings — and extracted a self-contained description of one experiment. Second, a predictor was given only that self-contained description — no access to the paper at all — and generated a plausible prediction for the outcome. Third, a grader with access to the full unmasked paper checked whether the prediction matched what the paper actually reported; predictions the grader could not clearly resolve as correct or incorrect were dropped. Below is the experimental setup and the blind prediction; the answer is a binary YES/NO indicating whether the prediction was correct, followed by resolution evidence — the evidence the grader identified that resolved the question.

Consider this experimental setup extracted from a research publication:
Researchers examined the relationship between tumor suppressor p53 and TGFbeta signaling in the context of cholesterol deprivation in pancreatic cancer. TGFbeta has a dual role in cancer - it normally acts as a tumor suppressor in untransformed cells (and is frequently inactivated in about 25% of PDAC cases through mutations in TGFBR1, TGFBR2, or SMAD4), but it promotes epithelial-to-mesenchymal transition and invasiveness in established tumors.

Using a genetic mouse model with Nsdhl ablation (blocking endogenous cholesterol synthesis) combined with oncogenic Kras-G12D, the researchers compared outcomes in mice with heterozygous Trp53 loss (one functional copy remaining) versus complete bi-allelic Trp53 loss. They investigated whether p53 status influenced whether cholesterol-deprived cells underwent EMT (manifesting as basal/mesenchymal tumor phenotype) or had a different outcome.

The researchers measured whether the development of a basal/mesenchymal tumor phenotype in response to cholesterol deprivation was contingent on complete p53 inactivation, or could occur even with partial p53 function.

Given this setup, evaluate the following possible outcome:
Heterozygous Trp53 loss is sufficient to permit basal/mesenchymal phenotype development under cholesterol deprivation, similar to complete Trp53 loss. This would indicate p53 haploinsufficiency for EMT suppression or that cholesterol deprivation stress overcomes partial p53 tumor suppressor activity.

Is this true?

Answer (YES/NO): NO